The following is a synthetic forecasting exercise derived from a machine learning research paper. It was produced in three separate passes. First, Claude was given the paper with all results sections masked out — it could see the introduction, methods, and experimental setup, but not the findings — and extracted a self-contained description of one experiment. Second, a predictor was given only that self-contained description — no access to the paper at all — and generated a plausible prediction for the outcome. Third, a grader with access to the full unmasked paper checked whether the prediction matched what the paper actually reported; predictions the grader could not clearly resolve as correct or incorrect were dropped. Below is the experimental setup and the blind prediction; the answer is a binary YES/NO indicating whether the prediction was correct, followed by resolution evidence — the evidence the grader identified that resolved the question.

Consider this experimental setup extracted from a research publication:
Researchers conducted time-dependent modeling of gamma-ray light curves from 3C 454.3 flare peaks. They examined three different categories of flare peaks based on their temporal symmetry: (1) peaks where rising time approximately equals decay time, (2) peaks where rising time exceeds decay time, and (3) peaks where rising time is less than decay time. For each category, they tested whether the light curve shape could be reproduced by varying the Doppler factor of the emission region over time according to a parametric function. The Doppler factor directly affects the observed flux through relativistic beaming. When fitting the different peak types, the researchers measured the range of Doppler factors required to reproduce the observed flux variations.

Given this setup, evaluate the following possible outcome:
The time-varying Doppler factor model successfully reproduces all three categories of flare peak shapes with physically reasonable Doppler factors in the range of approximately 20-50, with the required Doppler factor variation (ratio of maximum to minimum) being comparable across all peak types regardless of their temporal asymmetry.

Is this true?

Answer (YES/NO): NO